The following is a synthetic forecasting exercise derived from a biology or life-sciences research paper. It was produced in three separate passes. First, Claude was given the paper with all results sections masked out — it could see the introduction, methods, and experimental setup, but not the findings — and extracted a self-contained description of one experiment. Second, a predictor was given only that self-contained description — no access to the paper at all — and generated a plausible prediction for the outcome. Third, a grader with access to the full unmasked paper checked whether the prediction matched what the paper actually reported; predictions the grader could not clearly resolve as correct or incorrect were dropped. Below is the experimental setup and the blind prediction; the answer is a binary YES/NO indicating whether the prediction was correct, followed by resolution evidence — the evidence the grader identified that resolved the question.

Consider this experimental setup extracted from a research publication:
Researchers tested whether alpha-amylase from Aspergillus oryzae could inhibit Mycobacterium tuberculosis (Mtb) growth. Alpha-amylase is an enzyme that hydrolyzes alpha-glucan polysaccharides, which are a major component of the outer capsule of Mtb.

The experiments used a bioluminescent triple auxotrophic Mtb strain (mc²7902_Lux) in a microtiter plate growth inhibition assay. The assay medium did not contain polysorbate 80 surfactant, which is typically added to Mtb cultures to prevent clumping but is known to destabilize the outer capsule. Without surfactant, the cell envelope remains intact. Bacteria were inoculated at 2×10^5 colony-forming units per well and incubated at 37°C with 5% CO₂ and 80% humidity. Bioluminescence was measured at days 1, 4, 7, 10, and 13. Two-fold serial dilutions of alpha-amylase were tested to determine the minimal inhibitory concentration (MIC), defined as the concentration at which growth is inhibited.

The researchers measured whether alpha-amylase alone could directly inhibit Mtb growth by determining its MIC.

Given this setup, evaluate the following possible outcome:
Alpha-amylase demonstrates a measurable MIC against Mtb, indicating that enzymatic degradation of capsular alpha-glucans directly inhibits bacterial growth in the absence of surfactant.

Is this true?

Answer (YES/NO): NO